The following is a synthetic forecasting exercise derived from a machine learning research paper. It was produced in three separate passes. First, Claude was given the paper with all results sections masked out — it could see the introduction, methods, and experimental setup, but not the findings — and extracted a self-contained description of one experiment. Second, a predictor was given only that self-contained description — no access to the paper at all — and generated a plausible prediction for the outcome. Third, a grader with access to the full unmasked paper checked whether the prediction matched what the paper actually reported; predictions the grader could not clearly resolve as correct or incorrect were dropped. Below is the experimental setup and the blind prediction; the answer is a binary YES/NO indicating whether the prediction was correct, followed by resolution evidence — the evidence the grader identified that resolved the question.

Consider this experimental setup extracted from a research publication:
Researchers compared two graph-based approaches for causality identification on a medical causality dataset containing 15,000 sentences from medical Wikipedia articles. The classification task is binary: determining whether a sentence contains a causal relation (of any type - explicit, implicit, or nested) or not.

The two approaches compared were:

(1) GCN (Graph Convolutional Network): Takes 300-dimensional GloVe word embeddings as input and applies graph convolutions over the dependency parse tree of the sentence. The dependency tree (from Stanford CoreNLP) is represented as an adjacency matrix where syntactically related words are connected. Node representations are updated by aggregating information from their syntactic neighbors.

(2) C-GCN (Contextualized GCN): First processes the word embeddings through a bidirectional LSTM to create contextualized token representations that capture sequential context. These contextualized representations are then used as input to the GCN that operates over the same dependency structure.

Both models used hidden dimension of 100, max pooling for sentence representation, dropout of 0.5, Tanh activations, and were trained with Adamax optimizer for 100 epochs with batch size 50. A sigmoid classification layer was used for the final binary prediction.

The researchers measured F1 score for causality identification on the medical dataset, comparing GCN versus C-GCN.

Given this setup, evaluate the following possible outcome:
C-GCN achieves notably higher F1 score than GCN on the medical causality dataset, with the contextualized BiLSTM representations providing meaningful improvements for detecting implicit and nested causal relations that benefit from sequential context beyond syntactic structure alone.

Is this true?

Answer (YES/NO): NO